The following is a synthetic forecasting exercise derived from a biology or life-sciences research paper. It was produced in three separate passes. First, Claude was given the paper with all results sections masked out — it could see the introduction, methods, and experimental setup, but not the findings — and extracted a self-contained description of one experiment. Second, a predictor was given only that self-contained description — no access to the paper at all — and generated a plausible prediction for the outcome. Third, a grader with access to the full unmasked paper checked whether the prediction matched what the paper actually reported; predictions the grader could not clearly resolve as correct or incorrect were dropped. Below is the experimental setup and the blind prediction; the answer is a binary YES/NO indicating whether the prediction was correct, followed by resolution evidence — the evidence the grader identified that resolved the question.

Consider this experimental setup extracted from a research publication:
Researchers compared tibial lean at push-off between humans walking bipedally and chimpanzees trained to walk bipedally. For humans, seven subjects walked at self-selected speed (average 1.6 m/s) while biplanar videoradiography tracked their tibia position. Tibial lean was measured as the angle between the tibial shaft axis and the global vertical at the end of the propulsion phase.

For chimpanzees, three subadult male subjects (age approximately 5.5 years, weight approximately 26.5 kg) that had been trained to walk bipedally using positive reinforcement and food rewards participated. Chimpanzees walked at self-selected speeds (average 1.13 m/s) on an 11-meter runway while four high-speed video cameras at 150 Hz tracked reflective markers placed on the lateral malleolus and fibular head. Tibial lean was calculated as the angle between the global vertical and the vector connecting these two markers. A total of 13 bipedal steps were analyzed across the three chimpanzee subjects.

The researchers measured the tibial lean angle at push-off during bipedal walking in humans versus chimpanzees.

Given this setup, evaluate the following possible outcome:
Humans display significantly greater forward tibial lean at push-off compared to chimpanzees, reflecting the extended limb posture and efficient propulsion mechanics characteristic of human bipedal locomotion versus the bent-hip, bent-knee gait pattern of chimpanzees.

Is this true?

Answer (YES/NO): NO